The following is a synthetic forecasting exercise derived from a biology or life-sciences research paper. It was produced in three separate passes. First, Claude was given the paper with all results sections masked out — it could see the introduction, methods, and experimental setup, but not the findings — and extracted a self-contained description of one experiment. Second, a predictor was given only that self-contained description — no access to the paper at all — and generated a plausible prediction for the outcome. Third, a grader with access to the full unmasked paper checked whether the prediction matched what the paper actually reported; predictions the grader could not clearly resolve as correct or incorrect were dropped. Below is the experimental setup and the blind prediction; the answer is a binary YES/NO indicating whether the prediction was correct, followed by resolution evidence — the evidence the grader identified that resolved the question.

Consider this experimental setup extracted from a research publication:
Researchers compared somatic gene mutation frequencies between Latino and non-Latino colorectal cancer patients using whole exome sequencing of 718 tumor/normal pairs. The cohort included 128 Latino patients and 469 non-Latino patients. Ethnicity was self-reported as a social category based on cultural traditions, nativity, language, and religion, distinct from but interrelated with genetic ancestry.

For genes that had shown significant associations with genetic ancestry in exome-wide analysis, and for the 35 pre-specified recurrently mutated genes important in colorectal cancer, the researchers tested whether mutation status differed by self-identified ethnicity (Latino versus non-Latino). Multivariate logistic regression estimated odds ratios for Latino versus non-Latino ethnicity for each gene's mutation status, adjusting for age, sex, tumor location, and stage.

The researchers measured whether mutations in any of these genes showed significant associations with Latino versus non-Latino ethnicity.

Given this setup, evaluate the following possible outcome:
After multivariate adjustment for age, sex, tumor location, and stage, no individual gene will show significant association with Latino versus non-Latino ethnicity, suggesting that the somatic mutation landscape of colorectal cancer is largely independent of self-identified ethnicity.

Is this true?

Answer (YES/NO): NO